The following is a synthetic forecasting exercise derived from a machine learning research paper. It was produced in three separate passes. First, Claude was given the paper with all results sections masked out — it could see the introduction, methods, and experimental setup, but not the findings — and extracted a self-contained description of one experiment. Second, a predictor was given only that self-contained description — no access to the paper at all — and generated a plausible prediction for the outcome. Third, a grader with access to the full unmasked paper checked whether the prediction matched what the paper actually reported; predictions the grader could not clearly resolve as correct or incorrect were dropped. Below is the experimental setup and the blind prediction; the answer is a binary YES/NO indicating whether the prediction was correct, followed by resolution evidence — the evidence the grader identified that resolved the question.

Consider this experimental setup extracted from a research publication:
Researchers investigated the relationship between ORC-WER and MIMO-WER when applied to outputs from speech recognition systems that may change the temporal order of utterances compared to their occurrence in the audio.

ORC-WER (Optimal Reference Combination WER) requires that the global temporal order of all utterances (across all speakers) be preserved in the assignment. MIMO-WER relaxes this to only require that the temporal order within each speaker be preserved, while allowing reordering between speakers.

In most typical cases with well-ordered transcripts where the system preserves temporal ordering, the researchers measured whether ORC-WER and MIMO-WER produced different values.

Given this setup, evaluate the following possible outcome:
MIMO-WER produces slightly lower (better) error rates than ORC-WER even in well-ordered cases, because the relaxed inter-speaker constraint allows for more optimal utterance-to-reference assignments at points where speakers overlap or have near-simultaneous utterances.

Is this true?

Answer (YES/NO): NO